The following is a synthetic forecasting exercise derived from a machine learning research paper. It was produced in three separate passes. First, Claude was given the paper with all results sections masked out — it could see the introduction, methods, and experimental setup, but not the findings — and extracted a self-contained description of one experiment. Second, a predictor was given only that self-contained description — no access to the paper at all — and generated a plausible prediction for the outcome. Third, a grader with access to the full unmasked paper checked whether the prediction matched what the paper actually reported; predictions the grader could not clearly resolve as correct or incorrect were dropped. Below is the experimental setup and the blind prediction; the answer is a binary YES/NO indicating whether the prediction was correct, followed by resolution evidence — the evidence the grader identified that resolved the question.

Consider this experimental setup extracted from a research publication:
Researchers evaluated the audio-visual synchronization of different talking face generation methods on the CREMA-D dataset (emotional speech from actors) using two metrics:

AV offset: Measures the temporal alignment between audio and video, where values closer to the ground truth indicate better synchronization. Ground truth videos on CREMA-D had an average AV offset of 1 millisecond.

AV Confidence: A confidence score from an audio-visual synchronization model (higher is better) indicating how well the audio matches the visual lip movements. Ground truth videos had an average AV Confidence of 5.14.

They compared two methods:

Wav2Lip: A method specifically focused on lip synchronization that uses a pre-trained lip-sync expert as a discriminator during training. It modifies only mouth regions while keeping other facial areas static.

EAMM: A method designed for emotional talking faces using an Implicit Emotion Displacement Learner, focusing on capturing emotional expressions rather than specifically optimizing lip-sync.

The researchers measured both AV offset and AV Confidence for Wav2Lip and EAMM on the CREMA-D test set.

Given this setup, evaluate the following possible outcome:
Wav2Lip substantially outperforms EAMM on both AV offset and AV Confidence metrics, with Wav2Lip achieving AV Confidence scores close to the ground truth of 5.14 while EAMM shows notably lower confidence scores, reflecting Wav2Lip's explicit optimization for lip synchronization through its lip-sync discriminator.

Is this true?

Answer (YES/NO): NO